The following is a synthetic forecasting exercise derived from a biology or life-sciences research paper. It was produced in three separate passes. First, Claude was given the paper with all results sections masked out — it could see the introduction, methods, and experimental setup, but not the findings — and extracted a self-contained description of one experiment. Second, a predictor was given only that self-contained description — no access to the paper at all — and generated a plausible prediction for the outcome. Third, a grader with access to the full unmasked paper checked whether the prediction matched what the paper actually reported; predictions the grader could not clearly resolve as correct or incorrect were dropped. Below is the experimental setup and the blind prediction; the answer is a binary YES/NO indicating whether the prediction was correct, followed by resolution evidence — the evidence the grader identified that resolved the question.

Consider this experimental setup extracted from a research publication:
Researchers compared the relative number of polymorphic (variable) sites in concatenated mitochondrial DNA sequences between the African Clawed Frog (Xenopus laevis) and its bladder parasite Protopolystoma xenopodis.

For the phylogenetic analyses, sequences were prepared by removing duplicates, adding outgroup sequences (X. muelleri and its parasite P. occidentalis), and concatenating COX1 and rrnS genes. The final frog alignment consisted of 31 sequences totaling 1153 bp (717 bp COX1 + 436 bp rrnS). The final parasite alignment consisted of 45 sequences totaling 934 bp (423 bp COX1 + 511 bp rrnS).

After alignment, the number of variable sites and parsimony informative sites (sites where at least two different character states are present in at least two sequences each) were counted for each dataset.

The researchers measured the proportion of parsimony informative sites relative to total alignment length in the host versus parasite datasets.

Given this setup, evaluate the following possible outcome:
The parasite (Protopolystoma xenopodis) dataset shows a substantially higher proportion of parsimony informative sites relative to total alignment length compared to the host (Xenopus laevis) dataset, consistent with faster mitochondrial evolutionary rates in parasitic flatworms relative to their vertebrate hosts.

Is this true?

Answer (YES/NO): YES